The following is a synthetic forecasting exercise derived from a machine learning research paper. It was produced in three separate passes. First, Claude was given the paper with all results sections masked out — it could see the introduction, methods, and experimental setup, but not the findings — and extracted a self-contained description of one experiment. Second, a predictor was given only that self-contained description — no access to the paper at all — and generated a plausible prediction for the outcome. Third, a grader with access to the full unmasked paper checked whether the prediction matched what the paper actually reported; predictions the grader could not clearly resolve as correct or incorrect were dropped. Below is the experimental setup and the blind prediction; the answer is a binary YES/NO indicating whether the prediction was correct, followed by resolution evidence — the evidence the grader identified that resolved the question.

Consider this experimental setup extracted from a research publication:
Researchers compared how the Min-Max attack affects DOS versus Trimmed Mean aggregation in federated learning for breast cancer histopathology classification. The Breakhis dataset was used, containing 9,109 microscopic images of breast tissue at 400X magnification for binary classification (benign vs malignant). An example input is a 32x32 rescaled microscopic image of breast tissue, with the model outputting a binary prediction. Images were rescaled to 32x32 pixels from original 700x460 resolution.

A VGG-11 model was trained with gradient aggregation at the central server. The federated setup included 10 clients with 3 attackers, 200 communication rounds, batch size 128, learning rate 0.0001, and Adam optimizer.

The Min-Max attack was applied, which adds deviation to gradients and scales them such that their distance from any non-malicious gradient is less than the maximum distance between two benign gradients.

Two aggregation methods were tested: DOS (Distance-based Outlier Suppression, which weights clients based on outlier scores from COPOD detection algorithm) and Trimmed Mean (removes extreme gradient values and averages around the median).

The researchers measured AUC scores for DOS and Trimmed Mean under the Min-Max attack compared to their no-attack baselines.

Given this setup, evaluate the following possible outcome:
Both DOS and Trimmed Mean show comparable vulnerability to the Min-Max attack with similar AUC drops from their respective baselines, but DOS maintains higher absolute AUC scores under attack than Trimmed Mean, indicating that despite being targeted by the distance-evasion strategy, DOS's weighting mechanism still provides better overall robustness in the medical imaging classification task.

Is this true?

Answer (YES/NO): NO